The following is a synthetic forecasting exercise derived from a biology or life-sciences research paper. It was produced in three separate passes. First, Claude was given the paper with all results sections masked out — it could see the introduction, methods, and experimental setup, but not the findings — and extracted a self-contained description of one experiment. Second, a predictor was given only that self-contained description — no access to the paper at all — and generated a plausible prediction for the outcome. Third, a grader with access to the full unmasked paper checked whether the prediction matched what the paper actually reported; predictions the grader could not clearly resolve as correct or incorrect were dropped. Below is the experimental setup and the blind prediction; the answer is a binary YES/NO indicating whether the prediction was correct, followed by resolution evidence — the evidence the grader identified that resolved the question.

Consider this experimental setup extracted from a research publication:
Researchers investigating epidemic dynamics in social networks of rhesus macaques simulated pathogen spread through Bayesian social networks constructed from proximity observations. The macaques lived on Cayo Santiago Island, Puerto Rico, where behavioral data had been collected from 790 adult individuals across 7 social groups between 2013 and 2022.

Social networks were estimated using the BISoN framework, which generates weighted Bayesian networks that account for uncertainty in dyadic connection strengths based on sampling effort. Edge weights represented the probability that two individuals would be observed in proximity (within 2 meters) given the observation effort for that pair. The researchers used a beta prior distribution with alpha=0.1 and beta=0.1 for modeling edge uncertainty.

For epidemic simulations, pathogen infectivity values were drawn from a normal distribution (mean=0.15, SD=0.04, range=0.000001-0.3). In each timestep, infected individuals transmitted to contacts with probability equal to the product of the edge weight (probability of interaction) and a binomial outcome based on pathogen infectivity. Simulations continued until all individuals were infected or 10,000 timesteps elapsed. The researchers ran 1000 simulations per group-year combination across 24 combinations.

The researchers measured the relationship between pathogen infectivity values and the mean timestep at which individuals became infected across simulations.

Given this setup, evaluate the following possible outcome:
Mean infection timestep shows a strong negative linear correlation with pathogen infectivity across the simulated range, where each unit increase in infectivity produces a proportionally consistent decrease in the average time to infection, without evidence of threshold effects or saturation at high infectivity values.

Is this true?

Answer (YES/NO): NO